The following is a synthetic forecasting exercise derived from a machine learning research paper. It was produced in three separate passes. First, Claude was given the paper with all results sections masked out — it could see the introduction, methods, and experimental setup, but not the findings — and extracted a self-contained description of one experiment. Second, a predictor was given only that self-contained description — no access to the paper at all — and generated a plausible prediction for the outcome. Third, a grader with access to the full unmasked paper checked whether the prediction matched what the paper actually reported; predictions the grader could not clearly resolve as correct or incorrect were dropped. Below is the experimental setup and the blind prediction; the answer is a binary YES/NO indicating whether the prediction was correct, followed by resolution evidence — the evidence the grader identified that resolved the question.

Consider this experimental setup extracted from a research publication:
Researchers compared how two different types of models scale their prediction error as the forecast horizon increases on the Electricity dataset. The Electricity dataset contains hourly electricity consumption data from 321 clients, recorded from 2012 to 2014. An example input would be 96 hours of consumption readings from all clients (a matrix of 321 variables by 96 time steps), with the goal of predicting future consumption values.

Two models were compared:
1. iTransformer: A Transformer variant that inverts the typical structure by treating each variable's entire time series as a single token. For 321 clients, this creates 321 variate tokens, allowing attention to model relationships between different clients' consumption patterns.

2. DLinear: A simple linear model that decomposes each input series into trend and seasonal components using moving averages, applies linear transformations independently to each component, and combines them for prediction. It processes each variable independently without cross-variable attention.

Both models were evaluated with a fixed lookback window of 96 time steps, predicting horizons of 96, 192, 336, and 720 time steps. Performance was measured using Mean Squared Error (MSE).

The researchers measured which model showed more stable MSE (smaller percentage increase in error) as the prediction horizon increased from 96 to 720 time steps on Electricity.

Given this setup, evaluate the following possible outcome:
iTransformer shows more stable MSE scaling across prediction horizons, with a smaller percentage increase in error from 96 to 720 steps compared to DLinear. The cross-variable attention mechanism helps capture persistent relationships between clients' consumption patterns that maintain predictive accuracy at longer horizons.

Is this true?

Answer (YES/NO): NO